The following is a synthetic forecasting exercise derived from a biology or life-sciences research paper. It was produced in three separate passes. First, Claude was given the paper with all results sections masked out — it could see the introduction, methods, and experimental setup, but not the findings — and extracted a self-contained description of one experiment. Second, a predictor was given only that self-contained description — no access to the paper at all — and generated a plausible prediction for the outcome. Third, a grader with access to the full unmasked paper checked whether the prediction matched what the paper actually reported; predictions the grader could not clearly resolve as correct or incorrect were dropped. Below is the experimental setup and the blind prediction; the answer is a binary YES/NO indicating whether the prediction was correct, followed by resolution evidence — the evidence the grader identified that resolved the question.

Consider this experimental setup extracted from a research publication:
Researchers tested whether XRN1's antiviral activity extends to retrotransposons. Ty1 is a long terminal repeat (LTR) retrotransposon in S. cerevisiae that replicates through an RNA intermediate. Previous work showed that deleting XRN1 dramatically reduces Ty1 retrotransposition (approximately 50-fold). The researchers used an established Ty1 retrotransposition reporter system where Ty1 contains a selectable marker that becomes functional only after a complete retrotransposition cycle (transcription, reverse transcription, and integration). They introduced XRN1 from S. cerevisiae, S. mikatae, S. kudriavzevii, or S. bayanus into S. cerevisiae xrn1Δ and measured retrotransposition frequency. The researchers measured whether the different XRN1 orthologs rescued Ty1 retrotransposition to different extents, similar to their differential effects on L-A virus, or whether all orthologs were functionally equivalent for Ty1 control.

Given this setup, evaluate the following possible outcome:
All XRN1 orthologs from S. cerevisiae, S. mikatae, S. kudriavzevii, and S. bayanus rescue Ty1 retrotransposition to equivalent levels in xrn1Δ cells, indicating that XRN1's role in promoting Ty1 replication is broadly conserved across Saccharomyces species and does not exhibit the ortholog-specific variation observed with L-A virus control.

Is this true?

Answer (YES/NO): YES